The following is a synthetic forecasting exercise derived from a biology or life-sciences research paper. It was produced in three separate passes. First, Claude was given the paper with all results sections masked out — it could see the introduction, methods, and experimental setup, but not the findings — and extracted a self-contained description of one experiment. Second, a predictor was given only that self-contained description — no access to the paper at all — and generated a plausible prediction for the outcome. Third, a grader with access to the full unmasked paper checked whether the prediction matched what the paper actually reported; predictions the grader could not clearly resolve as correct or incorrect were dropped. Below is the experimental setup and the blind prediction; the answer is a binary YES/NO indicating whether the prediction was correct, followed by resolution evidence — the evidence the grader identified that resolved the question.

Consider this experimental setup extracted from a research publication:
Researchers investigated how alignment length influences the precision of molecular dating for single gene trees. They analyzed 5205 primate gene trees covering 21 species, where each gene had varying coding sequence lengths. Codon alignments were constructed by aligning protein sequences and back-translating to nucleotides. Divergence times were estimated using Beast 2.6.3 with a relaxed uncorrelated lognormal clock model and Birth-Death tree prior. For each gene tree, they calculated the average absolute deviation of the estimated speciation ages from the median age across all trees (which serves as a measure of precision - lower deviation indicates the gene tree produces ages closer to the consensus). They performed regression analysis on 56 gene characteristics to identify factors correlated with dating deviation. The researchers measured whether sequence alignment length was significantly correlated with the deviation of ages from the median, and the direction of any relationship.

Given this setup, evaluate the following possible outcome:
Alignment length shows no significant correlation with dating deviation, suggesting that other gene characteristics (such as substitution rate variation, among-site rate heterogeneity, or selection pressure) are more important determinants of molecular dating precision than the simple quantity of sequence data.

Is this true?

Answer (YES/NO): NO